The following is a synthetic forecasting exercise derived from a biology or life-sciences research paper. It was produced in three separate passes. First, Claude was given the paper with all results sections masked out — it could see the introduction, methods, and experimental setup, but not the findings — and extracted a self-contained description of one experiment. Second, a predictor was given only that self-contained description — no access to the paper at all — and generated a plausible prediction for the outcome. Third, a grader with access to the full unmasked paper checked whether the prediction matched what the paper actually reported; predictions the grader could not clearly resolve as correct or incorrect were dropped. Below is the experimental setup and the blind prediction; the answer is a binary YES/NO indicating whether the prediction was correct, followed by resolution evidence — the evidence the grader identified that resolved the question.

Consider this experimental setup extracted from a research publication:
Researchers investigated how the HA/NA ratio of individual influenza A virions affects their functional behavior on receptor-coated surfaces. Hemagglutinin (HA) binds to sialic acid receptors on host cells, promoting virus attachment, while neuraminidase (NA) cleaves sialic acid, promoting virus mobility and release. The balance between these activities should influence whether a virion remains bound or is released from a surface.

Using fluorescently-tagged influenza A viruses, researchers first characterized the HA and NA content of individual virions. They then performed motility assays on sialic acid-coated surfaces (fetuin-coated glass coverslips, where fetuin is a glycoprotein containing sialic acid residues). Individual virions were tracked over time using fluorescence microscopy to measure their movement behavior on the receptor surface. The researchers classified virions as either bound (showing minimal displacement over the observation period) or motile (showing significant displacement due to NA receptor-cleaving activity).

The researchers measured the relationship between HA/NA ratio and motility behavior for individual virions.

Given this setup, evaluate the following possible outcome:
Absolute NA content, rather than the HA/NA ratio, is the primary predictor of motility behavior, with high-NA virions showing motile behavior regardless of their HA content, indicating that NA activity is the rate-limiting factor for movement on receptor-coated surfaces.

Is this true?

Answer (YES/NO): NO